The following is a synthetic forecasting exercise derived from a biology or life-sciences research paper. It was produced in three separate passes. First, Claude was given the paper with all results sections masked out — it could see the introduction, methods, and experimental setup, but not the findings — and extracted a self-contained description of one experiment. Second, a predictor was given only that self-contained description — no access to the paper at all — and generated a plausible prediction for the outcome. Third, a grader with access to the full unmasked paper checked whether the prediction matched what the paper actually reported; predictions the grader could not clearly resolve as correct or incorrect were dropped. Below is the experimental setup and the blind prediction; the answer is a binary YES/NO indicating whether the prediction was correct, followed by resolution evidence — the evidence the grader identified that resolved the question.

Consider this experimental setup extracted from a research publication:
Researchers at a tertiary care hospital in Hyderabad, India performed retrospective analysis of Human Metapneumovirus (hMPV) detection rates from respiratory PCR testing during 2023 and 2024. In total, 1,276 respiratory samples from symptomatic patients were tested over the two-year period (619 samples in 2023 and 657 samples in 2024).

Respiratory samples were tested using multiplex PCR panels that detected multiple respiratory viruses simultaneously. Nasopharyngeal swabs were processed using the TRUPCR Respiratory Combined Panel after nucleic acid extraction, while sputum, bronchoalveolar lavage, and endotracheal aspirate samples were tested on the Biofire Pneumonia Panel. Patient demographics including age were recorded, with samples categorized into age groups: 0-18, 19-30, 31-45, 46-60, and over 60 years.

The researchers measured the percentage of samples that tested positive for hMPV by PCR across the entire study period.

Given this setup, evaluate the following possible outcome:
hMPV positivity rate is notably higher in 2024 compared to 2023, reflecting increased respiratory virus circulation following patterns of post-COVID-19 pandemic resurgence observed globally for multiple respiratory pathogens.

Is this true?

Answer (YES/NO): NO